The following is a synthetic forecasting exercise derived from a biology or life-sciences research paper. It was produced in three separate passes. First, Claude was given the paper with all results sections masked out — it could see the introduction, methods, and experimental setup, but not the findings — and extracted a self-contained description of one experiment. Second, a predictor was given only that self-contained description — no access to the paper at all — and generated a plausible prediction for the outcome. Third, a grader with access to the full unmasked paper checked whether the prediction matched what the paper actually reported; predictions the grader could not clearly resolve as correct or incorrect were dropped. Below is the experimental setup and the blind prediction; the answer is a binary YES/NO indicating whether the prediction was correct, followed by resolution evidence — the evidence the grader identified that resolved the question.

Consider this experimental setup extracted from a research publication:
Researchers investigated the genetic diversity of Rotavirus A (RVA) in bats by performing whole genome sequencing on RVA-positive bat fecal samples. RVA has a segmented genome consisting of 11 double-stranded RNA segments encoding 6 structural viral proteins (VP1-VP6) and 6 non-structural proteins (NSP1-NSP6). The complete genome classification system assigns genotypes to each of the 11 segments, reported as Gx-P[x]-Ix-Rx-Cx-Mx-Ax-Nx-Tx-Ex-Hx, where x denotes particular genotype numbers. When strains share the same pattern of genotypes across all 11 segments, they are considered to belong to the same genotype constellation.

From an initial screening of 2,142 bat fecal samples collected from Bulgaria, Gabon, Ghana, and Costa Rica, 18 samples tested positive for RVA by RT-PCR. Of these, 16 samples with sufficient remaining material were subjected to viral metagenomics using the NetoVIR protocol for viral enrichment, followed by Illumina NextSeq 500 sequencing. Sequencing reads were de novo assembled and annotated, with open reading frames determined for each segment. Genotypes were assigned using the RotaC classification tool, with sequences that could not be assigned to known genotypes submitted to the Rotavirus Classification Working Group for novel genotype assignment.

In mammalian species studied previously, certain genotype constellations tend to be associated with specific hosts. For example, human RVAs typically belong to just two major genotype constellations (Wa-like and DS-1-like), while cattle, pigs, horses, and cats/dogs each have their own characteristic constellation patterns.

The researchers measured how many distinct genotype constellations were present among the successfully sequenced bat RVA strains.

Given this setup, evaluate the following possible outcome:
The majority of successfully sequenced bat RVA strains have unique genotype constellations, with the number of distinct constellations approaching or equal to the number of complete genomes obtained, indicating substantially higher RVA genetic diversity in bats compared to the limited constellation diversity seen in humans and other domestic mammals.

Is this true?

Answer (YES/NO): NO